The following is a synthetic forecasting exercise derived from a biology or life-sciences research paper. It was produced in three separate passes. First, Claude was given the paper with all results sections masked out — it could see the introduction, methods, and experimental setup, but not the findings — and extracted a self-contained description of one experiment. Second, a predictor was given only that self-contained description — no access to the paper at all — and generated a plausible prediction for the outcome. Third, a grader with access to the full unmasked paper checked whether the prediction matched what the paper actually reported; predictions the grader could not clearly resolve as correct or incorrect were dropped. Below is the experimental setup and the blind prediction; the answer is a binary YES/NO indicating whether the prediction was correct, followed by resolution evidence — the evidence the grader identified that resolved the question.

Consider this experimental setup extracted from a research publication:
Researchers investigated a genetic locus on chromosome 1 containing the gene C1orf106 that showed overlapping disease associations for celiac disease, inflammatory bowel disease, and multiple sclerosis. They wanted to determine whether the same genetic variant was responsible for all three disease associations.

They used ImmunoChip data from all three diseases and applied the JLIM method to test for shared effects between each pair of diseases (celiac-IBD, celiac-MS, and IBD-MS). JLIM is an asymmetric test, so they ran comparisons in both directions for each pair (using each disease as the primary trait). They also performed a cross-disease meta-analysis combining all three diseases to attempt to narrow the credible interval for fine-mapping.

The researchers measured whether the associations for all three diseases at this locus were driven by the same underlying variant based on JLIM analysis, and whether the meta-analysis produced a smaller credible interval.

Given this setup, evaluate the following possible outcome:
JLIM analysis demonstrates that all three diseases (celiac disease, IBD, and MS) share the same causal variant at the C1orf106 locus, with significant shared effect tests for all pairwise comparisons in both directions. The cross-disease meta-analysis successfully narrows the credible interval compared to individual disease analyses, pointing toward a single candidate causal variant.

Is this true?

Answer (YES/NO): YES